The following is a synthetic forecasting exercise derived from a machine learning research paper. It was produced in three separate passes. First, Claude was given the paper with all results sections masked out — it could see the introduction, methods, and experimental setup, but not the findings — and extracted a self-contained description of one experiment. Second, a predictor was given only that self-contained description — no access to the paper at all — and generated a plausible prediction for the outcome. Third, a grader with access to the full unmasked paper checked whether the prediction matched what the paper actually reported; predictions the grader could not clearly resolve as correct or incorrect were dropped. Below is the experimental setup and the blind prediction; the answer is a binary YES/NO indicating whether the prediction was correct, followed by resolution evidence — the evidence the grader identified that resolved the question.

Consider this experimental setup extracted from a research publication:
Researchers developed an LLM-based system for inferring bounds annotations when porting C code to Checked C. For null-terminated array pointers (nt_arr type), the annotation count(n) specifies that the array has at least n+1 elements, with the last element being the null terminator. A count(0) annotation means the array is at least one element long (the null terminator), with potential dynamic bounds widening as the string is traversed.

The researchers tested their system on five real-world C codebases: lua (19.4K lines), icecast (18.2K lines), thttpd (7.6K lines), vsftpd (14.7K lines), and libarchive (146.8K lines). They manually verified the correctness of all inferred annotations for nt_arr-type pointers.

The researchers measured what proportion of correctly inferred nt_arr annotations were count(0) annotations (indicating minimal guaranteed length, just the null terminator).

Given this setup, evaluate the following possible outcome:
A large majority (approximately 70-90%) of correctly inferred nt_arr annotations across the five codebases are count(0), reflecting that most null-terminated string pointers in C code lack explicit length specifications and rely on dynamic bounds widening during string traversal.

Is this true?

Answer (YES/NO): NO